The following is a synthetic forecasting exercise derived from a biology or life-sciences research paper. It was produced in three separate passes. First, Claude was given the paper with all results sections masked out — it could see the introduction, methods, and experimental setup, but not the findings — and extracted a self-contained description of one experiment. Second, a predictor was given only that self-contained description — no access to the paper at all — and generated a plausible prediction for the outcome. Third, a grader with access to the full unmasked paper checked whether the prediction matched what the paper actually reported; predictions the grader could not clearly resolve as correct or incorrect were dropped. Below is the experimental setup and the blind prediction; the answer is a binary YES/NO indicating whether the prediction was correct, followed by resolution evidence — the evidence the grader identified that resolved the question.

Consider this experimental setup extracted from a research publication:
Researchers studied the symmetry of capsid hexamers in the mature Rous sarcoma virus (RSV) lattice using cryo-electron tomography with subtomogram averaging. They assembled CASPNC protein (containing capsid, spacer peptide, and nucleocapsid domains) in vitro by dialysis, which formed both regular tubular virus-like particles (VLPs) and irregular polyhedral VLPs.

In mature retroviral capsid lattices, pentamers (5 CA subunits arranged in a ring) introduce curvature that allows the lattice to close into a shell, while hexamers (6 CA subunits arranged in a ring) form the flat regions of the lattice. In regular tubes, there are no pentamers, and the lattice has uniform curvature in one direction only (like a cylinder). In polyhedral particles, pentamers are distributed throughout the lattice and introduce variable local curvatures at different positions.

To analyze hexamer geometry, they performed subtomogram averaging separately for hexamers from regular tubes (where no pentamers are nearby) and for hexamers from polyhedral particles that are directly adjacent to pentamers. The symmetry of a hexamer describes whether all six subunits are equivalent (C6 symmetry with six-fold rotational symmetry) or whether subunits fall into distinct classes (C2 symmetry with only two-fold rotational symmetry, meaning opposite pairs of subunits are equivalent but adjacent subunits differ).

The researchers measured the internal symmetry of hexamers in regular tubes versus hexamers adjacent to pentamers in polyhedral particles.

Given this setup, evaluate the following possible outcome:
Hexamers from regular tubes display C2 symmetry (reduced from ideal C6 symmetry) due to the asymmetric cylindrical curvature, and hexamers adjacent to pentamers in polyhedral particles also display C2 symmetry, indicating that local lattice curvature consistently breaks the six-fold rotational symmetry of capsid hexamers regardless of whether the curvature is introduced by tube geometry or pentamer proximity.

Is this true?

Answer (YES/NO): NO